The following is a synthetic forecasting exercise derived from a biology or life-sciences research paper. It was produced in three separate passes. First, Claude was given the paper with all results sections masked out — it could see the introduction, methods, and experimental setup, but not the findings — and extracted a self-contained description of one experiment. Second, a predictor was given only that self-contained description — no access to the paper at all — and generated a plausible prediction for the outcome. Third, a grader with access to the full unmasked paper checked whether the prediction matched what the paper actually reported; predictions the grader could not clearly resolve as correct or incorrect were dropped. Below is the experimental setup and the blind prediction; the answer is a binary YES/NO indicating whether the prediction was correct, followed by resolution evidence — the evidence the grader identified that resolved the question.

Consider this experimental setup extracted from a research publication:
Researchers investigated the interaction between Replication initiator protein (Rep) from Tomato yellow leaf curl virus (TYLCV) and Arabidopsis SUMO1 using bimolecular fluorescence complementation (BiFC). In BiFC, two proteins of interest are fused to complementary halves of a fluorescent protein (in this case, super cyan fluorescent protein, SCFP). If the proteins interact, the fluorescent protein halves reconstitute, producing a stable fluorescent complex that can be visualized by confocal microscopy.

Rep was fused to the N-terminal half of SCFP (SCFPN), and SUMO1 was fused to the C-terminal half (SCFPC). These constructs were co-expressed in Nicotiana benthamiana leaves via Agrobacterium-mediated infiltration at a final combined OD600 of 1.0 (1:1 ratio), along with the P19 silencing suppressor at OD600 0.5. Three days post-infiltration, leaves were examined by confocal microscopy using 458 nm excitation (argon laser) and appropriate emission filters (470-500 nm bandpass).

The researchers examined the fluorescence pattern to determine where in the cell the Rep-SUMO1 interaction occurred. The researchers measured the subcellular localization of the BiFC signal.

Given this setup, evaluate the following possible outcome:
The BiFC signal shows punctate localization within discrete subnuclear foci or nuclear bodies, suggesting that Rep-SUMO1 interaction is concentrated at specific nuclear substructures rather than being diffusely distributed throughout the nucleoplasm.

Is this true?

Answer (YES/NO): YES